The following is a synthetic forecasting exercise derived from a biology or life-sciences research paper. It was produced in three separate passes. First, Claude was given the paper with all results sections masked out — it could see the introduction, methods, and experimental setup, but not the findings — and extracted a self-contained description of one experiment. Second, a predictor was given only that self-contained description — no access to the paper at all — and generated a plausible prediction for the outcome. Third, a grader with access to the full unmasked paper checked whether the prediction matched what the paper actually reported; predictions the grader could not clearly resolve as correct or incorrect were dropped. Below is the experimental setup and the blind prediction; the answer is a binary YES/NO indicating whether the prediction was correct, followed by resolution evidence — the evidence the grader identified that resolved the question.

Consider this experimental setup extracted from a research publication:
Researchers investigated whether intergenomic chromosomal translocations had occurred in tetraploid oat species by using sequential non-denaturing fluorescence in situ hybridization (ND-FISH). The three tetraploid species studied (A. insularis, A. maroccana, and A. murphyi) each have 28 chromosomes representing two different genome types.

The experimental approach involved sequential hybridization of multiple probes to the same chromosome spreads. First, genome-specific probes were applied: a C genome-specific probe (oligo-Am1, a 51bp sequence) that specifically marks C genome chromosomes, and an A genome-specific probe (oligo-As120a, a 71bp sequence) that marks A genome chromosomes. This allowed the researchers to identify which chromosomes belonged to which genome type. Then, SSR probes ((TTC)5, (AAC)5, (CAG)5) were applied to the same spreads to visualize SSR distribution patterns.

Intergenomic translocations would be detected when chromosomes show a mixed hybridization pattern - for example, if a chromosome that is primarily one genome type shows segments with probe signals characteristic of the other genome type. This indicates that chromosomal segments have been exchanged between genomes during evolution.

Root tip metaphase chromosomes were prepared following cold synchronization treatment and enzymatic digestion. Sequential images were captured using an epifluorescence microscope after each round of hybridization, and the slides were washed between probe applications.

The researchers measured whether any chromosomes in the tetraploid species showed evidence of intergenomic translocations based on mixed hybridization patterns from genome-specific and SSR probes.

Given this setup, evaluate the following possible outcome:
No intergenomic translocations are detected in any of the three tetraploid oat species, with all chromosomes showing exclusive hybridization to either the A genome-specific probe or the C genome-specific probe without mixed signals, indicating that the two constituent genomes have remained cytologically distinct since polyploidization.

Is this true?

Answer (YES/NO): NO